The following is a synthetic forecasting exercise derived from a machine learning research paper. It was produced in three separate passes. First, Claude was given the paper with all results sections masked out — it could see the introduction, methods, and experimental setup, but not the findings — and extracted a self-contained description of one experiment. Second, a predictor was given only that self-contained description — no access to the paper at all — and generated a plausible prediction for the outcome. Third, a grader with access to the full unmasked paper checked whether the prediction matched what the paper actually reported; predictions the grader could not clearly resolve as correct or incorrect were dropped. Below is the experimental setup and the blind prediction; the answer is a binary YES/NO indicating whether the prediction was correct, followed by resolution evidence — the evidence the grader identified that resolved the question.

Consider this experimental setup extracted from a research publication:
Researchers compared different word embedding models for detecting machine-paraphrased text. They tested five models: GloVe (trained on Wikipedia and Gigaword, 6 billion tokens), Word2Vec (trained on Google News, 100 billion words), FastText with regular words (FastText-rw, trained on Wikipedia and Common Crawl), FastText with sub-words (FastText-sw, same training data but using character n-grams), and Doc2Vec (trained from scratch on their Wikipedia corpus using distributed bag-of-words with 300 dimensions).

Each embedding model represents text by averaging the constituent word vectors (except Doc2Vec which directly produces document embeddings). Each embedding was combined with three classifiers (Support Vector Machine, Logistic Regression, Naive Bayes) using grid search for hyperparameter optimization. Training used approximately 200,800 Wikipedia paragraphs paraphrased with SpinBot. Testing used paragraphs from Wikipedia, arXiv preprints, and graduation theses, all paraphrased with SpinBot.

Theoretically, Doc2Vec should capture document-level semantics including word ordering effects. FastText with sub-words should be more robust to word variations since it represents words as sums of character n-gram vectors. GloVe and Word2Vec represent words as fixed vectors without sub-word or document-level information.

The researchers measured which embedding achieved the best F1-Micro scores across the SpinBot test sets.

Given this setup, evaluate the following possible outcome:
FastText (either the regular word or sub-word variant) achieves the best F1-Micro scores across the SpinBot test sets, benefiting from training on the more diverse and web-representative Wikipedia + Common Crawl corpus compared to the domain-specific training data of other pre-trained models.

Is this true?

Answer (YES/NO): NO